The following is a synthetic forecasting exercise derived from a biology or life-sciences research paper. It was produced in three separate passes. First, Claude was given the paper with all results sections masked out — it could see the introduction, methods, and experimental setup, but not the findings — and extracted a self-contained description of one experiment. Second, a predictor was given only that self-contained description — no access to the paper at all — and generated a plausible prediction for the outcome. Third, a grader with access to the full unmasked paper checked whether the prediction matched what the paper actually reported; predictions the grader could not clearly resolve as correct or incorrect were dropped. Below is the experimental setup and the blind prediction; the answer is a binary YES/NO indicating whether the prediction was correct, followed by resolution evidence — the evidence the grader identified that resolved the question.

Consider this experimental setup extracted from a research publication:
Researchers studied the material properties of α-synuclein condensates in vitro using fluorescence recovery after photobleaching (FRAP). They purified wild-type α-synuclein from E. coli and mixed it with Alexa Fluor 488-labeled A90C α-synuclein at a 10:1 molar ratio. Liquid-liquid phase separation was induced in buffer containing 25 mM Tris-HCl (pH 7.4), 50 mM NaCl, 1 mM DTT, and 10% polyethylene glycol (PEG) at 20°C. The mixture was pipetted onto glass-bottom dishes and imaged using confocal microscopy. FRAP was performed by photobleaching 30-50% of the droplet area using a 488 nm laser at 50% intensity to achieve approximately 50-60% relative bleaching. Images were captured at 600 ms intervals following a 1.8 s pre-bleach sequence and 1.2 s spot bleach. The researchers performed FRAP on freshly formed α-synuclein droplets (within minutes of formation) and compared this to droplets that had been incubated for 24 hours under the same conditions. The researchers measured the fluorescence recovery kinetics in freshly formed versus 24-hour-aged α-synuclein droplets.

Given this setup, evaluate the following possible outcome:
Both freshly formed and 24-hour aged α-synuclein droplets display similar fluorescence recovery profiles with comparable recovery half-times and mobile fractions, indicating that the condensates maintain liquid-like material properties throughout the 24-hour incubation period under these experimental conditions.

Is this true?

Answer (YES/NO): NO